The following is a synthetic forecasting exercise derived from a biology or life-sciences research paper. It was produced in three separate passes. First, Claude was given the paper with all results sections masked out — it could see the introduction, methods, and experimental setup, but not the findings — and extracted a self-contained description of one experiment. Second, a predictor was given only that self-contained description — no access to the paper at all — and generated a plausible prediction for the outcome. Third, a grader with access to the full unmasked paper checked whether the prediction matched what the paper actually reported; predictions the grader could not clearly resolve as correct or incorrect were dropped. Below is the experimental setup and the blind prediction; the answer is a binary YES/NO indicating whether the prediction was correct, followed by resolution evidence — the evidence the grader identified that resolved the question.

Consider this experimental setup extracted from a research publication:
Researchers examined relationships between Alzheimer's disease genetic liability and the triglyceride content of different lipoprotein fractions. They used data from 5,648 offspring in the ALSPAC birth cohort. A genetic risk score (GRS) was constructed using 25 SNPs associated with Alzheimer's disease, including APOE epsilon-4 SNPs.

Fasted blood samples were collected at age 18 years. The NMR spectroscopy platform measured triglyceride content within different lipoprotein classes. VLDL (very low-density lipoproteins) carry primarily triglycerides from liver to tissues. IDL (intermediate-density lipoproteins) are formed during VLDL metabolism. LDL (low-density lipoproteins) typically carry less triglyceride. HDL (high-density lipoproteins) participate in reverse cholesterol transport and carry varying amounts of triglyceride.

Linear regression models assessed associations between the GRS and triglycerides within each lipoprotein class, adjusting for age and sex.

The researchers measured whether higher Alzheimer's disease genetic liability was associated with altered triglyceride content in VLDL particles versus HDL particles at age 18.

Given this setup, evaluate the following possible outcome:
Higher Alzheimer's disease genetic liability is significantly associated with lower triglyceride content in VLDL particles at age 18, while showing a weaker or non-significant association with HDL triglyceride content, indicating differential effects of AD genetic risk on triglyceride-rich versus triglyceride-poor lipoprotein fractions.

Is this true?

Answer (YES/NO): NO